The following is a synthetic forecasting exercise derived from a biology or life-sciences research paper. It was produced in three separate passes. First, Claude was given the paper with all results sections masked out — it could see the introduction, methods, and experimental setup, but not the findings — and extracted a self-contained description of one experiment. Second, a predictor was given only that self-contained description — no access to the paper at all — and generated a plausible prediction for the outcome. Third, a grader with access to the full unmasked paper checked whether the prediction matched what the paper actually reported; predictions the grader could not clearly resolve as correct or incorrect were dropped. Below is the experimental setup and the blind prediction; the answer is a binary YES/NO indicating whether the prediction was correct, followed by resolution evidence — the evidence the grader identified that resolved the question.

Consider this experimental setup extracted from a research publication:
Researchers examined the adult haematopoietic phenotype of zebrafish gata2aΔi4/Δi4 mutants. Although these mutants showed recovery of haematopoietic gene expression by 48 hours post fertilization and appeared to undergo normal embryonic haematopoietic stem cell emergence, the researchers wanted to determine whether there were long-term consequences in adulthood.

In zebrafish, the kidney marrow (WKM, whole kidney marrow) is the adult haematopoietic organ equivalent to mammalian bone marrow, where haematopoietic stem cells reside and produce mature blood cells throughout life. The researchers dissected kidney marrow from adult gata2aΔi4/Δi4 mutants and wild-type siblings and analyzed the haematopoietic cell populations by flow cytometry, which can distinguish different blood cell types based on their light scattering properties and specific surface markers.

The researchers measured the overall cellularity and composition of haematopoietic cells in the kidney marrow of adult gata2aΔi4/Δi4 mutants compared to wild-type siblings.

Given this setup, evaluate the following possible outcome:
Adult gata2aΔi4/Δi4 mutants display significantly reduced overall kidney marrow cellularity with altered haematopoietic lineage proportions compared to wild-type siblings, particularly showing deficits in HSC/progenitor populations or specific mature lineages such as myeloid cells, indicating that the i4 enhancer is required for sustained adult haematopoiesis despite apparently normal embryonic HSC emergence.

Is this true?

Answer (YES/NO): YES